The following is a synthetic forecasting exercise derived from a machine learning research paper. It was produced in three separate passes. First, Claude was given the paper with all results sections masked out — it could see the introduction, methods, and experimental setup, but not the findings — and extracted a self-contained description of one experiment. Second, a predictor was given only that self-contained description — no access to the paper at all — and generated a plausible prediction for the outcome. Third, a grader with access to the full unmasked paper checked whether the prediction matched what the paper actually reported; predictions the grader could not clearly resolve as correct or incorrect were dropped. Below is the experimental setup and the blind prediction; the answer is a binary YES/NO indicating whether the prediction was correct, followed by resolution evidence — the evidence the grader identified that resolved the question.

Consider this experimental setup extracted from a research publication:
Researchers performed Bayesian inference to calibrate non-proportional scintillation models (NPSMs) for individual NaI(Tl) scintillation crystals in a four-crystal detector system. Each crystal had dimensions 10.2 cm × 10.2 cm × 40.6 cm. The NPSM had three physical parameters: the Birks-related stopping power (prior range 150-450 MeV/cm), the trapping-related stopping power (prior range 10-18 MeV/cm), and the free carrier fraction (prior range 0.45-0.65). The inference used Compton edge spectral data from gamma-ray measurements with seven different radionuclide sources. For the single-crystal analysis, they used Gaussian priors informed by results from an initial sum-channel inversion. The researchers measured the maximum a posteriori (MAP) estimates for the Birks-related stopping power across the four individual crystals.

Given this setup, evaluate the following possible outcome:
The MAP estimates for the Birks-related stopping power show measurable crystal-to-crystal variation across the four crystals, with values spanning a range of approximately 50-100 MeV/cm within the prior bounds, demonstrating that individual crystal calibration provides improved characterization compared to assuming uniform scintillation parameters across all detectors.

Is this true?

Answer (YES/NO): NO